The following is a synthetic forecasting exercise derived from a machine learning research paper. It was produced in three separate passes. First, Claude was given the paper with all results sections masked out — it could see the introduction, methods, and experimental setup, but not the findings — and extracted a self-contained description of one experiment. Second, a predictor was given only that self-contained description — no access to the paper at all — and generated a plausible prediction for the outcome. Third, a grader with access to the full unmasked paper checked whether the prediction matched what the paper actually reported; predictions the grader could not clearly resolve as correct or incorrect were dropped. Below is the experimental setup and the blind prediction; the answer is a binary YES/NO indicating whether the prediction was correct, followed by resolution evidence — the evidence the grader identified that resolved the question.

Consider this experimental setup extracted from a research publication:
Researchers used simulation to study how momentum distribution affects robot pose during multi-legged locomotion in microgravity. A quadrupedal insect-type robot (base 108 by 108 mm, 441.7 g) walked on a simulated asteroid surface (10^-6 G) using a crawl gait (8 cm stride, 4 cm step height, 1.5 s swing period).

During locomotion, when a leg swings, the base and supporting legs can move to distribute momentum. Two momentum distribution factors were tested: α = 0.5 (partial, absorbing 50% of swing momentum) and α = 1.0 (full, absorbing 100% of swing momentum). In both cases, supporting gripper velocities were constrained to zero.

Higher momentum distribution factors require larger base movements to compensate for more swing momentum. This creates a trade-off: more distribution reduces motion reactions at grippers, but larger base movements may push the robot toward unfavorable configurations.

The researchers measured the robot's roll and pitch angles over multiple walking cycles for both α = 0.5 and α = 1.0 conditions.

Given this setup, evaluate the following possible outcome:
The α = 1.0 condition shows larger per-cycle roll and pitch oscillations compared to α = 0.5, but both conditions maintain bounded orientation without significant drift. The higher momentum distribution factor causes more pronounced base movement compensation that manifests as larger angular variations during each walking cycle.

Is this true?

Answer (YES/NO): NO